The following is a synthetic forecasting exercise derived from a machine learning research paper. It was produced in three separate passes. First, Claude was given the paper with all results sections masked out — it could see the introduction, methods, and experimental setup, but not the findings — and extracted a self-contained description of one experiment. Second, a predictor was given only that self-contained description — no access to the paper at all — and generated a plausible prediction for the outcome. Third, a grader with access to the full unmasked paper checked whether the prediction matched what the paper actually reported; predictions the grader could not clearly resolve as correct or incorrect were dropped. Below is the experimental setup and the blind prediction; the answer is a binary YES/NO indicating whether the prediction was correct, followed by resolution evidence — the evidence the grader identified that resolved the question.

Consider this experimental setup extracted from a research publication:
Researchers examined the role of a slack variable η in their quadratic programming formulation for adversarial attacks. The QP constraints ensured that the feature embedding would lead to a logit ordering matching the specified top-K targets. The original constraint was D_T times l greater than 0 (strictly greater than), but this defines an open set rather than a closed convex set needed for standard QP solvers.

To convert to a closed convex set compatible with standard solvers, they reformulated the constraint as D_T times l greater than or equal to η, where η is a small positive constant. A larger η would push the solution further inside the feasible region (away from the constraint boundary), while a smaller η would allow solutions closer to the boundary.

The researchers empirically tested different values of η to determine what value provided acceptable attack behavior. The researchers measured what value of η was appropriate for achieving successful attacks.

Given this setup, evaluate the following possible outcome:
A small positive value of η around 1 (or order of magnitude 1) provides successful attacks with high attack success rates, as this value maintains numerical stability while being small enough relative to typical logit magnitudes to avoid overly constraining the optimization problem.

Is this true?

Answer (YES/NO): NO